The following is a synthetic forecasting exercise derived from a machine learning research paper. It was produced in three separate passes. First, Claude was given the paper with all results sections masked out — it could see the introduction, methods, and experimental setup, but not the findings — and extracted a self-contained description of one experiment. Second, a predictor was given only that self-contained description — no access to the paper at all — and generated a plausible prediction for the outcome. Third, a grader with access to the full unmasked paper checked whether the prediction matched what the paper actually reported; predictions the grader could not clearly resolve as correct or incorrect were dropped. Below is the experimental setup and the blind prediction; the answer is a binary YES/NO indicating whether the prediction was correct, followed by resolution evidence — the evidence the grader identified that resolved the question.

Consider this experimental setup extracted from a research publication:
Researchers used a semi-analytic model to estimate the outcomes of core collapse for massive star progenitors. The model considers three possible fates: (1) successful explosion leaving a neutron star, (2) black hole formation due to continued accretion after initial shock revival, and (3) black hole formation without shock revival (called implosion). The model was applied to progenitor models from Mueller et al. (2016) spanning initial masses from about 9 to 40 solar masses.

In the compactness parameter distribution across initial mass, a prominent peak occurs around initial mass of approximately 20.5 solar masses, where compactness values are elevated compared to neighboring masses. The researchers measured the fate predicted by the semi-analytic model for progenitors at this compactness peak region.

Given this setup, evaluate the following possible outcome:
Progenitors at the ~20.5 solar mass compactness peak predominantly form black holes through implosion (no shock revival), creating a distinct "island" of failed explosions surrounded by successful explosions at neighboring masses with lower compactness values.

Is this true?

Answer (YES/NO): YES